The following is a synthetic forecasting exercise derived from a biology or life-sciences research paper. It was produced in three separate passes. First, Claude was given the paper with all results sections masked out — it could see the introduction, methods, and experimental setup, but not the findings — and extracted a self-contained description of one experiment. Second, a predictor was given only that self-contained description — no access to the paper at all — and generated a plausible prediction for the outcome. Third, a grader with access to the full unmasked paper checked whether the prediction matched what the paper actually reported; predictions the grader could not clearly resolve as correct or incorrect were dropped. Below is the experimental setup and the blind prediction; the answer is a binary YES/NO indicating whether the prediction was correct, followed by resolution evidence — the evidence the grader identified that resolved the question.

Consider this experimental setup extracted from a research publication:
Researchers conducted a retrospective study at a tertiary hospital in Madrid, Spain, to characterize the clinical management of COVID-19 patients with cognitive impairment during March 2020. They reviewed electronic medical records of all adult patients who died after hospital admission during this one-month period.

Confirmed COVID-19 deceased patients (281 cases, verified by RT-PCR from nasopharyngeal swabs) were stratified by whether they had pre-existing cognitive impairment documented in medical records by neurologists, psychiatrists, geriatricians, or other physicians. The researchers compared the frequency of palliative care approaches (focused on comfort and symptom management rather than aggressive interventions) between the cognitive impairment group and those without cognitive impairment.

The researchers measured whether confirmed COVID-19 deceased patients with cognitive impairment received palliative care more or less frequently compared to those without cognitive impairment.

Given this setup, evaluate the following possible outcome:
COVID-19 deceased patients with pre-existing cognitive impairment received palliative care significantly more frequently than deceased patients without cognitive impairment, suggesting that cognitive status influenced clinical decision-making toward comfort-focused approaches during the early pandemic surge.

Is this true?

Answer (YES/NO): YES